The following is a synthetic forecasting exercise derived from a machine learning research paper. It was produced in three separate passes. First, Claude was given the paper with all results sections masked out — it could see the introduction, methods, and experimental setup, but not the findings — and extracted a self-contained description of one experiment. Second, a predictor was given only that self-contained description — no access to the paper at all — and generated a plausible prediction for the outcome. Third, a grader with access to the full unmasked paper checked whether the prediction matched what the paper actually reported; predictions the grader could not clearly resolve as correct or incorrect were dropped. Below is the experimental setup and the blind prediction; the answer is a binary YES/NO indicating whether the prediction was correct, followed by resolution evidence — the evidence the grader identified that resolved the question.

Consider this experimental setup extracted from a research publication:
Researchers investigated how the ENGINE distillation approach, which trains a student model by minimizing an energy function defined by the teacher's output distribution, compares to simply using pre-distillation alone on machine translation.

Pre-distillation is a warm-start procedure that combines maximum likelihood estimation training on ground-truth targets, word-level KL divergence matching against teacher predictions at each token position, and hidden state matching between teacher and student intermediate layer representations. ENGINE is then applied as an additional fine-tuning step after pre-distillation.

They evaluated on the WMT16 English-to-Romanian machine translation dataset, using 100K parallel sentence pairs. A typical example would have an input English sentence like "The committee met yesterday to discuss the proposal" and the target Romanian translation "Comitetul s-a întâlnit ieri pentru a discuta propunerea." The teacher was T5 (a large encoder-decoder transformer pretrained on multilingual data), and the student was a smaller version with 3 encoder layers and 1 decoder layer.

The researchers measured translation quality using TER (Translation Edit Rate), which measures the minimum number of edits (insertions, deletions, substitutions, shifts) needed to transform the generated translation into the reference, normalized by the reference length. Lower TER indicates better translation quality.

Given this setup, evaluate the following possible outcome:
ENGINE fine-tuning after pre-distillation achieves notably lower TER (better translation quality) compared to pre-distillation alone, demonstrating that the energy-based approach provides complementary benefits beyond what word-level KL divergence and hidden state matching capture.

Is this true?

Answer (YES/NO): NO